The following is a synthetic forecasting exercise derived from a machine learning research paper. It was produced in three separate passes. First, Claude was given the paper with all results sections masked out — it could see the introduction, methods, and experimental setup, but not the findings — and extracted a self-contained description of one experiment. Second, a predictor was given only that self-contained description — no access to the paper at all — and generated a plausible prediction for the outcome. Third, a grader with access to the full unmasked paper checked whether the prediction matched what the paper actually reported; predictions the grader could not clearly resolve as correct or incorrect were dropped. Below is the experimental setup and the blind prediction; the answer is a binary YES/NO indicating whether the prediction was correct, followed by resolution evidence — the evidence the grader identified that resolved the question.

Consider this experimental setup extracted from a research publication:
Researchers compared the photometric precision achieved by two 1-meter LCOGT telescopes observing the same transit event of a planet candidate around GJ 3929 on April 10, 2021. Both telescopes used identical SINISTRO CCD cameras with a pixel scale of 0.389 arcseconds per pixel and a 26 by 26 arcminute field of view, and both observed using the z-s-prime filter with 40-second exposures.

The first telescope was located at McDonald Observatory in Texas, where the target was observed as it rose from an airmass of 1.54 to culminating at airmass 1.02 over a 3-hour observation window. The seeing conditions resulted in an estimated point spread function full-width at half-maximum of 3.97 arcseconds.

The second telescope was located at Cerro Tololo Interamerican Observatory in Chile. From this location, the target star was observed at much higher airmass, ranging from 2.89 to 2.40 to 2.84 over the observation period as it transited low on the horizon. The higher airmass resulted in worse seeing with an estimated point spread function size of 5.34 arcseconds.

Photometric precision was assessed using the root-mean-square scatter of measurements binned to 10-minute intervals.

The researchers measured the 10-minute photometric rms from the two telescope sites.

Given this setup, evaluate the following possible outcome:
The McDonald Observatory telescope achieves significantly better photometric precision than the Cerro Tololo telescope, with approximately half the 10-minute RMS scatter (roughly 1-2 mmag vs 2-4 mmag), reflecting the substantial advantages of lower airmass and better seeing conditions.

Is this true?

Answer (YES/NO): NO